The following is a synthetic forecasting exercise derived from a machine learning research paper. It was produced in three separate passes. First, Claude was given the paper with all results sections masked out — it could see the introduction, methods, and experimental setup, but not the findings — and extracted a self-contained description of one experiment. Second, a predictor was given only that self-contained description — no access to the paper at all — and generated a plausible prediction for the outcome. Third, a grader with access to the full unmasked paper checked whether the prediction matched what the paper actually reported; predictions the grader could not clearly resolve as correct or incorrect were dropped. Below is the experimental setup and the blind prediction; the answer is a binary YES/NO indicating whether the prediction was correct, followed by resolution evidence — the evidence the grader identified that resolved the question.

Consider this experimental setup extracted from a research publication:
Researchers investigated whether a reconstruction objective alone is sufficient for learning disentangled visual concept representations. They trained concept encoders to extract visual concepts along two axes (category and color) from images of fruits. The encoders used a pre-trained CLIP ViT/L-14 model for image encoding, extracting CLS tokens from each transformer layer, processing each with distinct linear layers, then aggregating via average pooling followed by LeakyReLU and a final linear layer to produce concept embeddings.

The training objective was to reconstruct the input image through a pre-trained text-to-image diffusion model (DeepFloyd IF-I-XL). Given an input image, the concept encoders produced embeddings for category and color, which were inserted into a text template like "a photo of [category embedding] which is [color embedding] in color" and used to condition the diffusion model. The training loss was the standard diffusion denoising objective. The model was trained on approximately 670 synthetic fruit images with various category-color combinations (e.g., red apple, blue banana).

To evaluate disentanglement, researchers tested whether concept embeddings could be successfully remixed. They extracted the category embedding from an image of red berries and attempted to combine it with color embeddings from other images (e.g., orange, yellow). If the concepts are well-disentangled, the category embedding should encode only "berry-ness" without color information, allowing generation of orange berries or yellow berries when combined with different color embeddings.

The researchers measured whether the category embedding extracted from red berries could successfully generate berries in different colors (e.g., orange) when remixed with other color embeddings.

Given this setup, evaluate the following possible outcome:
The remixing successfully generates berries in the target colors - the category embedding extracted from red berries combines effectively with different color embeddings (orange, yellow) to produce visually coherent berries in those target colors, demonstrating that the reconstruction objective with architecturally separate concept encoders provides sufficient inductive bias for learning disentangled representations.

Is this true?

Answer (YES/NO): NO